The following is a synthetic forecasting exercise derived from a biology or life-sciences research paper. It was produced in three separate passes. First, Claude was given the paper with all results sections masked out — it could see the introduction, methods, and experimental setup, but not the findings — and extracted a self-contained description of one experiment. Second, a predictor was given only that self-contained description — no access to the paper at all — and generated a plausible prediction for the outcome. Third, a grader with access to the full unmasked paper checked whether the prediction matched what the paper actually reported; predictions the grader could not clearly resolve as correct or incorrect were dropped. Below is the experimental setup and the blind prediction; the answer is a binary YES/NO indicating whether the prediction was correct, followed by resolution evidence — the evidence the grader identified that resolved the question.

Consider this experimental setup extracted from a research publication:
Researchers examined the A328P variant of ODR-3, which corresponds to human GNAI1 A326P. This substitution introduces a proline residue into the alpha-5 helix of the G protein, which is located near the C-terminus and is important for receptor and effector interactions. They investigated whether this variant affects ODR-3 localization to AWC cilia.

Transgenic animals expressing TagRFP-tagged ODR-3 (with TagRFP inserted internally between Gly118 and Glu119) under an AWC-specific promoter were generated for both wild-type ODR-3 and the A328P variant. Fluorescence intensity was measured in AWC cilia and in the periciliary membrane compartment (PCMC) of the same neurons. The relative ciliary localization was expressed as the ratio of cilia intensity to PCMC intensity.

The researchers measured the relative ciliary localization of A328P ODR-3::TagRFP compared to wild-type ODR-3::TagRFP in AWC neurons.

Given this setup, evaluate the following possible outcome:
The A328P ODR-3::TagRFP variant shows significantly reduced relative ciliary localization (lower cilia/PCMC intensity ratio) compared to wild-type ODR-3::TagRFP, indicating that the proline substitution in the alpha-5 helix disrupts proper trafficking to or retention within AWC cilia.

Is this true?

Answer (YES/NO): YES